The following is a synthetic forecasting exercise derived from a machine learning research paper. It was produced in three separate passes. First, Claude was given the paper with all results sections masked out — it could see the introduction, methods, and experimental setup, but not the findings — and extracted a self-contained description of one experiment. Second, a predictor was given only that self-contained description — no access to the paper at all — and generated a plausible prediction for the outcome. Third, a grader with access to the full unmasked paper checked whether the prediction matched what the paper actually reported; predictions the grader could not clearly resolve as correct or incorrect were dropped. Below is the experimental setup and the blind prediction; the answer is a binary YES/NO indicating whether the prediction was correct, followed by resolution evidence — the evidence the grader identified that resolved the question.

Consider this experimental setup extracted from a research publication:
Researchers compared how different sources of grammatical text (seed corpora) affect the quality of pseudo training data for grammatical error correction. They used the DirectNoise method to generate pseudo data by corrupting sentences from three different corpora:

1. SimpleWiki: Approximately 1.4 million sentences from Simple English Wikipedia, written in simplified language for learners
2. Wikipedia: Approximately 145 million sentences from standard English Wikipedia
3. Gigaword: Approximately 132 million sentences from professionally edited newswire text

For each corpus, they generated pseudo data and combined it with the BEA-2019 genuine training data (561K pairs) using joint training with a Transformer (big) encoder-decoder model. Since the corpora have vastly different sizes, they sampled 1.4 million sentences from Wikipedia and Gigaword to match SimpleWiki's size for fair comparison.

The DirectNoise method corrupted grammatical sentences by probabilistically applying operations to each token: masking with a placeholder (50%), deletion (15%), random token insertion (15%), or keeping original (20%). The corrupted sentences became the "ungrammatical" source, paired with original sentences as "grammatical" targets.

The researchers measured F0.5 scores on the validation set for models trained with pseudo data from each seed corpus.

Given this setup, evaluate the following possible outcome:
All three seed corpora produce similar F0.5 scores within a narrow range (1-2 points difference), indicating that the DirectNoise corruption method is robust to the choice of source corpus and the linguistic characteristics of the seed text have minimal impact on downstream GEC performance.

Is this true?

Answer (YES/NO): YES